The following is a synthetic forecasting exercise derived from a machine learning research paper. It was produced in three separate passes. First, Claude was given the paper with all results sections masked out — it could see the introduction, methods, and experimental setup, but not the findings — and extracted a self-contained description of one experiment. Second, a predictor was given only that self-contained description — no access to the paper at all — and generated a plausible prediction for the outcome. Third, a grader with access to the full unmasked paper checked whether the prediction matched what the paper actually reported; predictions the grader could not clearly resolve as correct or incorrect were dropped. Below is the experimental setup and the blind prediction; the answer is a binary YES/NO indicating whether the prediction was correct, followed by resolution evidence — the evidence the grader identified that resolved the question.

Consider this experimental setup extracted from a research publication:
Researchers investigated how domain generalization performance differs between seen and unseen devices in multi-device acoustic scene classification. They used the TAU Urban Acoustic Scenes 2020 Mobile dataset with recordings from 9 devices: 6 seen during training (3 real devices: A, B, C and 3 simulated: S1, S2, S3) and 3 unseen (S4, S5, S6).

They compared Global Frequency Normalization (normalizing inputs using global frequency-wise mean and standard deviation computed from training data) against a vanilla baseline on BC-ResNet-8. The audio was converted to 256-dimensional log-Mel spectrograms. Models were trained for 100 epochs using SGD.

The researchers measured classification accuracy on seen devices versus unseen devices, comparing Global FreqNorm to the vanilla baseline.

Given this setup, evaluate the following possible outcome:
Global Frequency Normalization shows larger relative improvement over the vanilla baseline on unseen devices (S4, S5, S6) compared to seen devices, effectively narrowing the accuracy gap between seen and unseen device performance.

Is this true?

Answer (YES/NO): NO